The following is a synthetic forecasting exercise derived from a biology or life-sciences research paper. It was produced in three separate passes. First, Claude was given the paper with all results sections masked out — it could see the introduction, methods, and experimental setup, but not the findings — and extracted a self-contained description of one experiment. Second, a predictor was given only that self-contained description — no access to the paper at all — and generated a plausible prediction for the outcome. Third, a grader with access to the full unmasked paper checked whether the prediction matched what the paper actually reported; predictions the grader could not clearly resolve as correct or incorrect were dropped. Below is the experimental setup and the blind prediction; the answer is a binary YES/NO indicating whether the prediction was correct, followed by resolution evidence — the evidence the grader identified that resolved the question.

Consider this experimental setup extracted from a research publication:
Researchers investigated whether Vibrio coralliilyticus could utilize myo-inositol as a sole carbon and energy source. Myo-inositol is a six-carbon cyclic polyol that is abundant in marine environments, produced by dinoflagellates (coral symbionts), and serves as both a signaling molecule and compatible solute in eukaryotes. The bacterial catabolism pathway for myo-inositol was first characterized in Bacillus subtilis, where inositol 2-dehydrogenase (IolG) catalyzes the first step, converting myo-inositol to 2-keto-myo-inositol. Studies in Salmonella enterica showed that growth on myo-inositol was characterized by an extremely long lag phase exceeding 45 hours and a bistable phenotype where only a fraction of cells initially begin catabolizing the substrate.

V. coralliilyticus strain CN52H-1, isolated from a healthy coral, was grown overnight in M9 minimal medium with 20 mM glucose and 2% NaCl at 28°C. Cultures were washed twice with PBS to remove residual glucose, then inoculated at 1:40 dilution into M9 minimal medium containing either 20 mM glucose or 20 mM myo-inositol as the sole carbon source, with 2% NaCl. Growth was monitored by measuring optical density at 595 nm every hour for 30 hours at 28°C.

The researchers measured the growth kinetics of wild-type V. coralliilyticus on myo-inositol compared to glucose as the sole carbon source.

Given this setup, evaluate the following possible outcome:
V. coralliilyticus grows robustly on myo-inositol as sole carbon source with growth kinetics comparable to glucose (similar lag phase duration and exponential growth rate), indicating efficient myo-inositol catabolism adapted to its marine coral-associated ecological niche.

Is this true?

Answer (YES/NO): NO